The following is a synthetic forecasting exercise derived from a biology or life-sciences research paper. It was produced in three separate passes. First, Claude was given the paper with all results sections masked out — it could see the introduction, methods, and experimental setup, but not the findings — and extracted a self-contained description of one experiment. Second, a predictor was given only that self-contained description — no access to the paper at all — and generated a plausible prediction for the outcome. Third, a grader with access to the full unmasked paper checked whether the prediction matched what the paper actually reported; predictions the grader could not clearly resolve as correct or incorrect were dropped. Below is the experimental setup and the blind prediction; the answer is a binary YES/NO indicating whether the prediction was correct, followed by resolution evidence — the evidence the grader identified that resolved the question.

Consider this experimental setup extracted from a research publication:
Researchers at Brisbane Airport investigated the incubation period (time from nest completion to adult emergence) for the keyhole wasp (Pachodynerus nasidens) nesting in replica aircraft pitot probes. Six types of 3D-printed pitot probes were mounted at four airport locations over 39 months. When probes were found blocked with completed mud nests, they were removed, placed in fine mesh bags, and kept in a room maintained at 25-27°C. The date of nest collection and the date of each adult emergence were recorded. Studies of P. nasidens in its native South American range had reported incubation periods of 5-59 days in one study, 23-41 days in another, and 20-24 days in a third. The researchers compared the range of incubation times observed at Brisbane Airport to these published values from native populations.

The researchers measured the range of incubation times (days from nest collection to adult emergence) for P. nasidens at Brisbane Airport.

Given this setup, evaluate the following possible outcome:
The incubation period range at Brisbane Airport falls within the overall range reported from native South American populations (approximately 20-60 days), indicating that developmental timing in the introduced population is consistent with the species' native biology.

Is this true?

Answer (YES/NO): NO